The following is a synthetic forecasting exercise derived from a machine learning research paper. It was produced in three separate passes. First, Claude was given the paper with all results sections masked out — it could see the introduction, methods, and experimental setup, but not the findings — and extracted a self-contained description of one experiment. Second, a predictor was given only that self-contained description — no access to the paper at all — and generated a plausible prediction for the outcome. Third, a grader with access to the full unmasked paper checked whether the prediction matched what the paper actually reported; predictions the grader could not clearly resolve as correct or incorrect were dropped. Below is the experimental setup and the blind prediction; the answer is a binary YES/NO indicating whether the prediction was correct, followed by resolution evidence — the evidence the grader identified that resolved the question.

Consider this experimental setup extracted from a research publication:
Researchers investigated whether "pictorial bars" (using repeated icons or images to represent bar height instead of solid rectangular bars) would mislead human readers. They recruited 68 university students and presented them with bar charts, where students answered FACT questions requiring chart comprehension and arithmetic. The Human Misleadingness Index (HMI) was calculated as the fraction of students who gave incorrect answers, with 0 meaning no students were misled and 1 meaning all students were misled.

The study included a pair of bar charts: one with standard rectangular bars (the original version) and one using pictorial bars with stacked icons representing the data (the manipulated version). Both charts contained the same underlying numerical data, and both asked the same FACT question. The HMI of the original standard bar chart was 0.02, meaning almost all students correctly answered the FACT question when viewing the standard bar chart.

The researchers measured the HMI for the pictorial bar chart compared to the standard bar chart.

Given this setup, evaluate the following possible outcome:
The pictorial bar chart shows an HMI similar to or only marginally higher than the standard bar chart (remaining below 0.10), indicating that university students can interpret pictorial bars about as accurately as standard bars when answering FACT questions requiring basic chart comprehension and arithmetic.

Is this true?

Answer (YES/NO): YES